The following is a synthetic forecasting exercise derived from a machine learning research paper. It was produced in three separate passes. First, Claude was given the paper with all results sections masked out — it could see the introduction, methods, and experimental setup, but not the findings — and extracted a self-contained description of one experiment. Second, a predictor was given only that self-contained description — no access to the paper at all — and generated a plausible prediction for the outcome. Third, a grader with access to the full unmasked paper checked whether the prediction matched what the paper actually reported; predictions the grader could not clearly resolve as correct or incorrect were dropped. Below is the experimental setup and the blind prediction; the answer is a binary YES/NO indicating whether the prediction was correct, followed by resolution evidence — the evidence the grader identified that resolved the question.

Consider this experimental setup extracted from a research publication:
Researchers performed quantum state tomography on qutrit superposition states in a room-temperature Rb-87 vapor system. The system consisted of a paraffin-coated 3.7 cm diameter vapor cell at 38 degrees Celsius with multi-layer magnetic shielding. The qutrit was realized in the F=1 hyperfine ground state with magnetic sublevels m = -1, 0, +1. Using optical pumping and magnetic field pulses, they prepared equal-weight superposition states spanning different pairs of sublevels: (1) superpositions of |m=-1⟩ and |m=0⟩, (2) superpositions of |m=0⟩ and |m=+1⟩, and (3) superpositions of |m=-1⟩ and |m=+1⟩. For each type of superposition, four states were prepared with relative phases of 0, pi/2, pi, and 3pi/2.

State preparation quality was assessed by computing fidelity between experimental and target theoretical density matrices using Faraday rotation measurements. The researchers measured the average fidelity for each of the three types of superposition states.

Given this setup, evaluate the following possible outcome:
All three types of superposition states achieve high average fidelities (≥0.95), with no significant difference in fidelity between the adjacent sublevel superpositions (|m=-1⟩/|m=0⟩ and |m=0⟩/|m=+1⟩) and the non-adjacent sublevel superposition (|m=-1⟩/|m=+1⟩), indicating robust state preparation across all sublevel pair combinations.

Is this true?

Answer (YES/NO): NO